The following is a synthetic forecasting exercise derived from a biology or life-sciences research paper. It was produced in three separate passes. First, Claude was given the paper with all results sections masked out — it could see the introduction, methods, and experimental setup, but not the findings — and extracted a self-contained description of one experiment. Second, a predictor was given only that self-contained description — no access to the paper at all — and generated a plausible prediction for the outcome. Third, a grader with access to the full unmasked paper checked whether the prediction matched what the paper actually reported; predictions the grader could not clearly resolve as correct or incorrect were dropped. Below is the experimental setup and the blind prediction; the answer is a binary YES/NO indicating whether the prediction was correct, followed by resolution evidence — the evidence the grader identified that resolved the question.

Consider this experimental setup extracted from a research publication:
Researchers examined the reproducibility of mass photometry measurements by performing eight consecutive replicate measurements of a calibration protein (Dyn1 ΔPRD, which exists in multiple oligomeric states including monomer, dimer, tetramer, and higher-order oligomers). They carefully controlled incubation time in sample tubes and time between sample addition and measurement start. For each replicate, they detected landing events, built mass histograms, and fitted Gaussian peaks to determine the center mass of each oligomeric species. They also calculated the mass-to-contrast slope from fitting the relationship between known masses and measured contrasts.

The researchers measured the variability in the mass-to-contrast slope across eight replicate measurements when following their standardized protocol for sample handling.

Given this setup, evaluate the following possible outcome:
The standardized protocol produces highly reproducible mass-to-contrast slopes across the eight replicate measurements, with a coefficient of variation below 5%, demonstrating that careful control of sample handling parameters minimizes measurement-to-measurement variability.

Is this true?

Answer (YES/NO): YES